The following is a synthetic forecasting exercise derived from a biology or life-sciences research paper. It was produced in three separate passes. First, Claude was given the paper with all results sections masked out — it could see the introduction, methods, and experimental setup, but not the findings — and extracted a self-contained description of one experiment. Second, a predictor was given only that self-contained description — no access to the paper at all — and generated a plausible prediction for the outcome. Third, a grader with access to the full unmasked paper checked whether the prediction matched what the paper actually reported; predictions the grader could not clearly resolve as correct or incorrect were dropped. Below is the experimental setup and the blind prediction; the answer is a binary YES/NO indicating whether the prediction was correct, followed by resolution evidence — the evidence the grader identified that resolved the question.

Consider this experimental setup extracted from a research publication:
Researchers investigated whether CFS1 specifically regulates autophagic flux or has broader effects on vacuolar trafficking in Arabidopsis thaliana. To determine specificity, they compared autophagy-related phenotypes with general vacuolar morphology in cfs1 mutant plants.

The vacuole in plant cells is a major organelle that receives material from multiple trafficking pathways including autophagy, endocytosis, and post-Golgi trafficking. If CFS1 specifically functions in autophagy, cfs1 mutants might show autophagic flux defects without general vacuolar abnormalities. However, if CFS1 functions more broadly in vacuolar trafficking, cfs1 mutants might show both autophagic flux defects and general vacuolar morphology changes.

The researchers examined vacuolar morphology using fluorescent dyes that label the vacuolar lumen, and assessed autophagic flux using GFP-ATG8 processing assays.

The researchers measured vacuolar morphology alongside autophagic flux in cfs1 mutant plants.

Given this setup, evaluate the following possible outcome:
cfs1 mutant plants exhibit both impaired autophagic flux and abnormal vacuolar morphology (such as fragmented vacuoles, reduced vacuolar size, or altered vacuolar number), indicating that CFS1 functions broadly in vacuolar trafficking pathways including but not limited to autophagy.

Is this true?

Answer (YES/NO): NO